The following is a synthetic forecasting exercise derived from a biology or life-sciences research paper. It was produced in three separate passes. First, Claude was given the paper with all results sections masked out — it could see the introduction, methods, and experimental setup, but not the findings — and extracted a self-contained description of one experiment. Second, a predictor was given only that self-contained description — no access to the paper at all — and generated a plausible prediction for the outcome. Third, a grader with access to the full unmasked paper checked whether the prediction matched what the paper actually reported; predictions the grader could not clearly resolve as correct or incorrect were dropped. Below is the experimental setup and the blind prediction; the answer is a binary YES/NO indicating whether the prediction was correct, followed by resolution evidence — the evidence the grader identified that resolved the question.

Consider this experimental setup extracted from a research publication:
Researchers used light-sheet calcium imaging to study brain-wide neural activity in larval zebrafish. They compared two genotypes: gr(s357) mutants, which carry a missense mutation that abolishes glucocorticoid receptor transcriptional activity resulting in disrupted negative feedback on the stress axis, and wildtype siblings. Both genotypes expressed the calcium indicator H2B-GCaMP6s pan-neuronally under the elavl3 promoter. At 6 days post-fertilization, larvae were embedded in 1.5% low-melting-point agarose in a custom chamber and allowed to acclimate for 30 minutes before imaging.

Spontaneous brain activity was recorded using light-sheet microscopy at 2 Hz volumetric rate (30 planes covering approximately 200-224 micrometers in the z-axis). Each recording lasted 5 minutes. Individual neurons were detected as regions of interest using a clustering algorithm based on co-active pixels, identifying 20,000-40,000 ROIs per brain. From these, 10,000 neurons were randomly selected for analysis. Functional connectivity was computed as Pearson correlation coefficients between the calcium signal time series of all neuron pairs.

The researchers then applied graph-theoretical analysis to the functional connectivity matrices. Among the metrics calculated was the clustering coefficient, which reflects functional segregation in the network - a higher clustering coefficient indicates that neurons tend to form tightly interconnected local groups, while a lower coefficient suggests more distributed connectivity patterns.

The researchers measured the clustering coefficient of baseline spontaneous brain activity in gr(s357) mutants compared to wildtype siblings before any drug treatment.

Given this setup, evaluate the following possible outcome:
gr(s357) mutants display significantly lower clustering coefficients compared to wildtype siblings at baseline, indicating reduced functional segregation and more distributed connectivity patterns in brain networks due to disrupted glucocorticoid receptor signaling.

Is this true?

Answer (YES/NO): NO